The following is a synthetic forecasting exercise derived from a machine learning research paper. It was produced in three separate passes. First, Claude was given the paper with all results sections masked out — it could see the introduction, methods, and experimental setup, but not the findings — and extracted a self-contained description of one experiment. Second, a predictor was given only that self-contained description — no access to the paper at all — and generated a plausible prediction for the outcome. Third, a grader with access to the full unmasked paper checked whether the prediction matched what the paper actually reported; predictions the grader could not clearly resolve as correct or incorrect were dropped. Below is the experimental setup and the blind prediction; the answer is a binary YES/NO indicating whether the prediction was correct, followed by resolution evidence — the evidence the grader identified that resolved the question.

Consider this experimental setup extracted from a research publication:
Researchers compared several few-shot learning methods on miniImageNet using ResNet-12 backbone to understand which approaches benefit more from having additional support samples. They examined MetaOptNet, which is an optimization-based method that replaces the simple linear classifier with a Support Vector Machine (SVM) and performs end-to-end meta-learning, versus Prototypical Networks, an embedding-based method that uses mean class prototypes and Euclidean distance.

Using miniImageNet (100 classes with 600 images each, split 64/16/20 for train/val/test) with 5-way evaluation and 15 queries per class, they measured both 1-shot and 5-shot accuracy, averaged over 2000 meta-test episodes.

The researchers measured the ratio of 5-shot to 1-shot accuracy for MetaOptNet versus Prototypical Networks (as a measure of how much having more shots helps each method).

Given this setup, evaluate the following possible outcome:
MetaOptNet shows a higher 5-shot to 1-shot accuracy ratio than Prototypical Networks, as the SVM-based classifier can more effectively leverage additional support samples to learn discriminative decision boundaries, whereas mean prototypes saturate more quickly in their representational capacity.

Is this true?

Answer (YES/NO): NO